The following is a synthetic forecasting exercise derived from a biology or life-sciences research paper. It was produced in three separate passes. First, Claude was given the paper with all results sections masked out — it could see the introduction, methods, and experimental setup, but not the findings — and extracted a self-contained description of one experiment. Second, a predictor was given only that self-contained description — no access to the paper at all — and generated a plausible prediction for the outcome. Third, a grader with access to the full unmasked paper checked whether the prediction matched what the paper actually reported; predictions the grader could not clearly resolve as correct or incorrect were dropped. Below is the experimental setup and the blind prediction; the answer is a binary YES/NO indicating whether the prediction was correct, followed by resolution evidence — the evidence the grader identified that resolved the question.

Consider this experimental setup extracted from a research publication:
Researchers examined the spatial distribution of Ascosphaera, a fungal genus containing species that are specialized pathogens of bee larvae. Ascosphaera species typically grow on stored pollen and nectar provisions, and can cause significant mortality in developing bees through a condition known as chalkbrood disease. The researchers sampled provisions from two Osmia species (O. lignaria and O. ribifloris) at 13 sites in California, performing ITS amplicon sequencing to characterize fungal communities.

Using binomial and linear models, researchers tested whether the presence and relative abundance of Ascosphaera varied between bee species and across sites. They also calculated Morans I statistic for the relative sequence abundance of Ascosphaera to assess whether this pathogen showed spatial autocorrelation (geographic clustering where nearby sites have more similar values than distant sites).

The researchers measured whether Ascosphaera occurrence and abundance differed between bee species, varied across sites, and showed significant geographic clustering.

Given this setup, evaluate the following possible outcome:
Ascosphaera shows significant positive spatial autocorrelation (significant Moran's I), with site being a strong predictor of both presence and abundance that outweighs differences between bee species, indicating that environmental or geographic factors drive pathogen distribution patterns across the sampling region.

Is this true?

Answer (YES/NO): NO